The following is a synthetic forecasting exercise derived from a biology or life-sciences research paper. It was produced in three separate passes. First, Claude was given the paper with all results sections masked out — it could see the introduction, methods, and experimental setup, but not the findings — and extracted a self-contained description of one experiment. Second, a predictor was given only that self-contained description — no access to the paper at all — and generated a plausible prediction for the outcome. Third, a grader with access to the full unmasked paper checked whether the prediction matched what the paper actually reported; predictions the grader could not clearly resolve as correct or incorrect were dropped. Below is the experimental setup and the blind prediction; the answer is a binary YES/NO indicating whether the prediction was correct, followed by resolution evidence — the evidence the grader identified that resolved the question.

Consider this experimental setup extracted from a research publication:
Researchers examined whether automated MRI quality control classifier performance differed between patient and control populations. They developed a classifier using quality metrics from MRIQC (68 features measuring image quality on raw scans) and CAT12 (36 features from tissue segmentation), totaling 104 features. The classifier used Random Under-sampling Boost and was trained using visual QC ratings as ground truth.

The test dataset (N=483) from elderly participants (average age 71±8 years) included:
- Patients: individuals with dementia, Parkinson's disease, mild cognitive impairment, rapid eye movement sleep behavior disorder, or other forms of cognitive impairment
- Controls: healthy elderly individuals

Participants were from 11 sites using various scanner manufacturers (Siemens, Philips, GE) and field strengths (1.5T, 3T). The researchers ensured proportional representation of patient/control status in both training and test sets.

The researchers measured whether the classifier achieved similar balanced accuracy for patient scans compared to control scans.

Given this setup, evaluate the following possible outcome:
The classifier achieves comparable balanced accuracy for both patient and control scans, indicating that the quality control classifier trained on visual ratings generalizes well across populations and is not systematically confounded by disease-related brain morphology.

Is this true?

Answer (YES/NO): YES